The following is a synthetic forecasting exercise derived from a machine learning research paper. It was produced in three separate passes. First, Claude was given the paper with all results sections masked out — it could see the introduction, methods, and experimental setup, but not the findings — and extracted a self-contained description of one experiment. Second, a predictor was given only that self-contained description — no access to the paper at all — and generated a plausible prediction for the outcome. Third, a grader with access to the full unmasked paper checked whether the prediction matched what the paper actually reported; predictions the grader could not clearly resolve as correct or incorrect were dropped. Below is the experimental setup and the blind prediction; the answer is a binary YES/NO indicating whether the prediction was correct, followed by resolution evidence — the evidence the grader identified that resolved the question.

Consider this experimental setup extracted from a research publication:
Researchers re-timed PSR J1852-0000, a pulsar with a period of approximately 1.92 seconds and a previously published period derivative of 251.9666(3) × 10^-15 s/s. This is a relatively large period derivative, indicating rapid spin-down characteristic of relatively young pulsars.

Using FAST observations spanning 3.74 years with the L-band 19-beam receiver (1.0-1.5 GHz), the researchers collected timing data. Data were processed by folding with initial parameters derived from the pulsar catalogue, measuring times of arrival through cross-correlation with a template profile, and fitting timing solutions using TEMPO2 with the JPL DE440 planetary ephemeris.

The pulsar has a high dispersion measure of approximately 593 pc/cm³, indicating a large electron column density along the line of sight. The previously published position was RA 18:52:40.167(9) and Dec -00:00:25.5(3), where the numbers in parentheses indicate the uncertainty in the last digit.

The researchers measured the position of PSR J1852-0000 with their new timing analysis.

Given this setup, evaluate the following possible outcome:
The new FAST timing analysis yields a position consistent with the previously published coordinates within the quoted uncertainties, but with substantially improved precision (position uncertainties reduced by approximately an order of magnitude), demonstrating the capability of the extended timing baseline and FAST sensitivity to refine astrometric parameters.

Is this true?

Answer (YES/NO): NO